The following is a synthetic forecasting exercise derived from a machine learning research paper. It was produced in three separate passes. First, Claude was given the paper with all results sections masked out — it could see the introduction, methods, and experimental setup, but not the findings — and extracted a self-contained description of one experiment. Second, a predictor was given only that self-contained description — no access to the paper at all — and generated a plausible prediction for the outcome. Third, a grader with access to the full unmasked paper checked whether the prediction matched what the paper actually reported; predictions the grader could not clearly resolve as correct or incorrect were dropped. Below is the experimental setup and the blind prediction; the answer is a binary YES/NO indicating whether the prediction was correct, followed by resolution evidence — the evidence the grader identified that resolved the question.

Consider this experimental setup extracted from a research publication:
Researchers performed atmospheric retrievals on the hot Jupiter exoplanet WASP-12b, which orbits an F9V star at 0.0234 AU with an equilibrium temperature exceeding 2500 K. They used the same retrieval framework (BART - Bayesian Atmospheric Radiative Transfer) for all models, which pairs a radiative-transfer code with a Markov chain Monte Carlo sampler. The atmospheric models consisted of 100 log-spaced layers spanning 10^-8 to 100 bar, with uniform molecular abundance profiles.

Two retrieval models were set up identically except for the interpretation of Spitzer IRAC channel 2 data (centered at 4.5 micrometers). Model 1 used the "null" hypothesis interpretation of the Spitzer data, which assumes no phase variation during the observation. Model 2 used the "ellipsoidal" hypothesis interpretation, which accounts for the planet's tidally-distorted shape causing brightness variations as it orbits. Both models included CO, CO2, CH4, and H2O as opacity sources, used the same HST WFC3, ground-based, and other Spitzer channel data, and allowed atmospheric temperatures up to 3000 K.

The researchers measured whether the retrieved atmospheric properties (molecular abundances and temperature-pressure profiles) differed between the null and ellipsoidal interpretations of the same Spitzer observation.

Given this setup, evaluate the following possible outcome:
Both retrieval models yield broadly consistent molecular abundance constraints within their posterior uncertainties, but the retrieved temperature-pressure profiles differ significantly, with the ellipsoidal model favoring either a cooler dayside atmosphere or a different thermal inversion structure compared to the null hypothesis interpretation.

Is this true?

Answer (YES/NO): NO